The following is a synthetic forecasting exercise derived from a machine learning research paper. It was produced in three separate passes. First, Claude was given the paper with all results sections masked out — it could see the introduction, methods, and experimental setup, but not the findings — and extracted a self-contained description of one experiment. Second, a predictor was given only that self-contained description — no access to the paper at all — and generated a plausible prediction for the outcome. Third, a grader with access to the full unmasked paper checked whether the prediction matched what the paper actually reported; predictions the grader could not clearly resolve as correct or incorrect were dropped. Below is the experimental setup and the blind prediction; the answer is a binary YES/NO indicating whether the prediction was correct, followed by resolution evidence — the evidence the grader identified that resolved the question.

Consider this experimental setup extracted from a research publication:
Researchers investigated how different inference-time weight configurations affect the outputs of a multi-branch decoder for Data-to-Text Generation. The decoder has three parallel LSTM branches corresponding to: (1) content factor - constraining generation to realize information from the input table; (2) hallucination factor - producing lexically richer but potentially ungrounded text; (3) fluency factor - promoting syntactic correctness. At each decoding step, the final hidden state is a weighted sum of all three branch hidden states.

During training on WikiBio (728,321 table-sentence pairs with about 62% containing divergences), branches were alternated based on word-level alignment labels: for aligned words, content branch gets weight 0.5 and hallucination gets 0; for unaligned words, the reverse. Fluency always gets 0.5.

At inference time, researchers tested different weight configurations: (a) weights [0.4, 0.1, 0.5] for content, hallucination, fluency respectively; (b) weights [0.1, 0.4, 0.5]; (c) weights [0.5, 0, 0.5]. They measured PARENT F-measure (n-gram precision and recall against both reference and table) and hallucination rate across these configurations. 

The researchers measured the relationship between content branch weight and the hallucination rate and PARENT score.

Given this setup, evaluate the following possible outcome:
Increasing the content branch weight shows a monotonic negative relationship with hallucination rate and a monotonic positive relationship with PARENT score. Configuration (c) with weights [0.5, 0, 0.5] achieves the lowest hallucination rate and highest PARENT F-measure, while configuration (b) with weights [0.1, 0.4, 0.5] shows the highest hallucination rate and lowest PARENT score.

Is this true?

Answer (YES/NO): NO